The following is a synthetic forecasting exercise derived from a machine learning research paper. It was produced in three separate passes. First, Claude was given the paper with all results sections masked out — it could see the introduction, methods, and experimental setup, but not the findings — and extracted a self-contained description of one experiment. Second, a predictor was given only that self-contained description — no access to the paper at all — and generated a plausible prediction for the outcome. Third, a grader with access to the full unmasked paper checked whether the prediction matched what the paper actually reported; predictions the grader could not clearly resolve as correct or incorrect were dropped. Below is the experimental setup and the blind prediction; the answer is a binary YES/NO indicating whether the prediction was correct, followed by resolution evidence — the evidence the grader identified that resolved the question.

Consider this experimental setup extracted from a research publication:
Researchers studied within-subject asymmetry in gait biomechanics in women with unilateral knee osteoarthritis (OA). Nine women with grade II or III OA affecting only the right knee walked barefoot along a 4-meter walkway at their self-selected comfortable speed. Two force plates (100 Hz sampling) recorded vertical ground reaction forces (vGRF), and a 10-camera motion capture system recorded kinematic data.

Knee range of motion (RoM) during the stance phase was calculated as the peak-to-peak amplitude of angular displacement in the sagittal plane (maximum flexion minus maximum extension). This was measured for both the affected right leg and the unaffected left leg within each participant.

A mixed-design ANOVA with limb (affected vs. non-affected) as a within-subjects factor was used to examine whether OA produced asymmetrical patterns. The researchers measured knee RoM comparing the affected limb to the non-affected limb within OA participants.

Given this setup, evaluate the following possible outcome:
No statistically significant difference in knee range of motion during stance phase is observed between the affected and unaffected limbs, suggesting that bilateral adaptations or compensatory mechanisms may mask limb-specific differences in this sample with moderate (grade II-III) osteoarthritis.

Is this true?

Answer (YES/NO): YES